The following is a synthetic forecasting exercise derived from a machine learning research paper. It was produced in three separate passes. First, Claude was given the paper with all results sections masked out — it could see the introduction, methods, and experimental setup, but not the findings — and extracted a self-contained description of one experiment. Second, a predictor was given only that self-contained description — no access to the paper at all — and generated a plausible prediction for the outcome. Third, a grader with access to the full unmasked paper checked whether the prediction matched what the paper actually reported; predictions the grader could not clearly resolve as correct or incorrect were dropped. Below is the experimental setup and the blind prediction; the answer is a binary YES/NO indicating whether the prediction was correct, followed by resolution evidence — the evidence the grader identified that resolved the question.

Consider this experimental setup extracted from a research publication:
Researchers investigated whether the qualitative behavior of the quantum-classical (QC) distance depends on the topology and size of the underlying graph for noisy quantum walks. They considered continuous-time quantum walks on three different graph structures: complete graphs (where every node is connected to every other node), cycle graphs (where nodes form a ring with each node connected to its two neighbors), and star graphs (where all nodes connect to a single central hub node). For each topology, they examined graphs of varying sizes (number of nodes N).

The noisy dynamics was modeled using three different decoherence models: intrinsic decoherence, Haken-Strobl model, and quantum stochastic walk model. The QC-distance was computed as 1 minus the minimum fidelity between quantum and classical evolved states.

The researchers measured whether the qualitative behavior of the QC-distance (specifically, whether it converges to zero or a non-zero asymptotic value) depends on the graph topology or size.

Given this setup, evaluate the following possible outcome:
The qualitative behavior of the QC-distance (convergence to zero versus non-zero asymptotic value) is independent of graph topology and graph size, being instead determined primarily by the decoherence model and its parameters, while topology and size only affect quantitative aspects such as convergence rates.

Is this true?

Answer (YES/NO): YES